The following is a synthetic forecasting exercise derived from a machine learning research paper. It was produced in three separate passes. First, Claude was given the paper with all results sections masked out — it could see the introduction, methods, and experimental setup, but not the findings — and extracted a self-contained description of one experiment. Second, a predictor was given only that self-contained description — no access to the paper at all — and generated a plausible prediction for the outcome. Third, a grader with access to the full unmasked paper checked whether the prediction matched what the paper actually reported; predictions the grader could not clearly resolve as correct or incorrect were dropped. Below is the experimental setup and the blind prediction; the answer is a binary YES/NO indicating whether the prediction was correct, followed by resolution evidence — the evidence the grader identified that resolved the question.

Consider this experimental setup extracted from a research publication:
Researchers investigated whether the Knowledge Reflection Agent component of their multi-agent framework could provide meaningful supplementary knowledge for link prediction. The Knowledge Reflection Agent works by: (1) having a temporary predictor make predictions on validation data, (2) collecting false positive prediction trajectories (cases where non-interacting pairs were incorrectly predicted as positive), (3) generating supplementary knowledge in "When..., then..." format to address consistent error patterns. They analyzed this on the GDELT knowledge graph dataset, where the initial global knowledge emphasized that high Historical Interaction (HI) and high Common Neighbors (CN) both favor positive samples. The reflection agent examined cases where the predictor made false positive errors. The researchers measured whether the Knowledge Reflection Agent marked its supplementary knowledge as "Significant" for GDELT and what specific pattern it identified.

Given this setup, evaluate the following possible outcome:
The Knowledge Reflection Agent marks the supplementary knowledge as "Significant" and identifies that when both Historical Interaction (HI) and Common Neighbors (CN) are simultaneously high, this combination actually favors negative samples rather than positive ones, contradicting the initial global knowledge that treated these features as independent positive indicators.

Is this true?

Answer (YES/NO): NO